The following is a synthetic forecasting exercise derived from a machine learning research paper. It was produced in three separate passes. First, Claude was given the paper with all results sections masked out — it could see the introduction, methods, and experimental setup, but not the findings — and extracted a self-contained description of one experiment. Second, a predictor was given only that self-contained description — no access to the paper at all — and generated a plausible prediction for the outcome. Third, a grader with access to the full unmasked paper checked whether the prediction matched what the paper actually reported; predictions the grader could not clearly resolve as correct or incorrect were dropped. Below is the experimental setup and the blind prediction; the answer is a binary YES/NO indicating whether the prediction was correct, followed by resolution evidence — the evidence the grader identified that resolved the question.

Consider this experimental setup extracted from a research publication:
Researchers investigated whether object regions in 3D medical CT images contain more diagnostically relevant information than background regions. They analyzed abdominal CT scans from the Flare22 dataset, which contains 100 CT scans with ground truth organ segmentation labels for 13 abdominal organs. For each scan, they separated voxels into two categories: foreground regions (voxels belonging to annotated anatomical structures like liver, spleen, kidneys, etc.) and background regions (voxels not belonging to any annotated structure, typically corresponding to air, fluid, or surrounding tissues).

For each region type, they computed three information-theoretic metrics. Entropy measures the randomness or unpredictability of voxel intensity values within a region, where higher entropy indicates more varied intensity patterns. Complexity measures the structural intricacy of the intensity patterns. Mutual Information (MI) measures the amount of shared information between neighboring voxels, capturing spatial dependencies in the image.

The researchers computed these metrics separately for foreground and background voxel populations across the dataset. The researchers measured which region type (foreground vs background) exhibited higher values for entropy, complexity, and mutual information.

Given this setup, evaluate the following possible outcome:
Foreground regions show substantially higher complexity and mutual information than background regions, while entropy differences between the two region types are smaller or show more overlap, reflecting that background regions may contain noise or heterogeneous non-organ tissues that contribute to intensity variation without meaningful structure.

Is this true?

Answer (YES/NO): NO